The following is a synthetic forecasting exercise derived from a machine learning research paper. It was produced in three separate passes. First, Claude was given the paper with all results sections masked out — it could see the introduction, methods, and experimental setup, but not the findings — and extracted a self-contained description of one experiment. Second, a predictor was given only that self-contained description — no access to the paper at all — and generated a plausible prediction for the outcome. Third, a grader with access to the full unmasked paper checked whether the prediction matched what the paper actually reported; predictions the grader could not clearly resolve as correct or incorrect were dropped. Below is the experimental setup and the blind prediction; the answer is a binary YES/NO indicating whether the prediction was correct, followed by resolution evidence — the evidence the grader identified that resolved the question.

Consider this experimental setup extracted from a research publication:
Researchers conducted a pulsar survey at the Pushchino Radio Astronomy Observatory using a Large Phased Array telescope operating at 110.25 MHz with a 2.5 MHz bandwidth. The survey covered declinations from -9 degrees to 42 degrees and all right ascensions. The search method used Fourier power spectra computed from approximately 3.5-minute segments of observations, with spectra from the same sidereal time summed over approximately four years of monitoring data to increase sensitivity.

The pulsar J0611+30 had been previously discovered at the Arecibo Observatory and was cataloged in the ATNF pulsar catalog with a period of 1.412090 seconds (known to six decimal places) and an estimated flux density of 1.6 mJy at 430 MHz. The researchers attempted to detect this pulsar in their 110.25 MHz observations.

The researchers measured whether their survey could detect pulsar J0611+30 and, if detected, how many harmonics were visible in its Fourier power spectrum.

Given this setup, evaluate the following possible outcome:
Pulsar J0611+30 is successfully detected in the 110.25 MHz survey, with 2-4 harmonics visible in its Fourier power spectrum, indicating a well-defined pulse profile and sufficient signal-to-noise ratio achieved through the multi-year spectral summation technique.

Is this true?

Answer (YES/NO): NO